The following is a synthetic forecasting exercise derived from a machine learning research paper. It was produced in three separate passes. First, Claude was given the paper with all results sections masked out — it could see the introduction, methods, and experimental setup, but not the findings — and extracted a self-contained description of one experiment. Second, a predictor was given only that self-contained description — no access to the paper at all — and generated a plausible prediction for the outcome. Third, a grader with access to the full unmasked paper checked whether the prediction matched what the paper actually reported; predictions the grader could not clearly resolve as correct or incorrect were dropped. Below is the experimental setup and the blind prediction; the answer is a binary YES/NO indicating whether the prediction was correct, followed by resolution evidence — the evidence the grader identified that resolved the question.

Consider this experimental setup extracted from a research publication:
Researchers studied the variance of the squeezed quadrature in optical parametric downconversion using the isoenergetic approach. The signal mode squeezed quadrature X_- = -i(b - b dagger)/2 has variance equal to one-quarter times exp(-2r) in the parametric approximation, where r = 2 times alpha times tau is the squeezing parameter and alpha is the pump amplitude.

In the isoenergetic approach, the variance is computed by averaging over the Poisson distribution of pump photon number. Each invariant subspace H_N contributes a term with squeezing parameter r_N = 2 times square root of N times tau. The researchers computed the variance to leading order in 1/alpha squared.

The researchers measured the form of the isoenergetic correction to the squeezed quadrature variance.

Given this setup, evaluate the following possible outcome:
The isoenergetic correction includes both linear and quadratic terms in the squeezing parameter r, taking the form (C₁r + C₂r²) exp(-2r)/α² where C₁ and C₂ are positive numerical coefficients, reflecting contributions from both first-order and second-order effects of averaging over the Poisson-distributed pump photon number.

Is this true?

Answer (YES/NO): NO